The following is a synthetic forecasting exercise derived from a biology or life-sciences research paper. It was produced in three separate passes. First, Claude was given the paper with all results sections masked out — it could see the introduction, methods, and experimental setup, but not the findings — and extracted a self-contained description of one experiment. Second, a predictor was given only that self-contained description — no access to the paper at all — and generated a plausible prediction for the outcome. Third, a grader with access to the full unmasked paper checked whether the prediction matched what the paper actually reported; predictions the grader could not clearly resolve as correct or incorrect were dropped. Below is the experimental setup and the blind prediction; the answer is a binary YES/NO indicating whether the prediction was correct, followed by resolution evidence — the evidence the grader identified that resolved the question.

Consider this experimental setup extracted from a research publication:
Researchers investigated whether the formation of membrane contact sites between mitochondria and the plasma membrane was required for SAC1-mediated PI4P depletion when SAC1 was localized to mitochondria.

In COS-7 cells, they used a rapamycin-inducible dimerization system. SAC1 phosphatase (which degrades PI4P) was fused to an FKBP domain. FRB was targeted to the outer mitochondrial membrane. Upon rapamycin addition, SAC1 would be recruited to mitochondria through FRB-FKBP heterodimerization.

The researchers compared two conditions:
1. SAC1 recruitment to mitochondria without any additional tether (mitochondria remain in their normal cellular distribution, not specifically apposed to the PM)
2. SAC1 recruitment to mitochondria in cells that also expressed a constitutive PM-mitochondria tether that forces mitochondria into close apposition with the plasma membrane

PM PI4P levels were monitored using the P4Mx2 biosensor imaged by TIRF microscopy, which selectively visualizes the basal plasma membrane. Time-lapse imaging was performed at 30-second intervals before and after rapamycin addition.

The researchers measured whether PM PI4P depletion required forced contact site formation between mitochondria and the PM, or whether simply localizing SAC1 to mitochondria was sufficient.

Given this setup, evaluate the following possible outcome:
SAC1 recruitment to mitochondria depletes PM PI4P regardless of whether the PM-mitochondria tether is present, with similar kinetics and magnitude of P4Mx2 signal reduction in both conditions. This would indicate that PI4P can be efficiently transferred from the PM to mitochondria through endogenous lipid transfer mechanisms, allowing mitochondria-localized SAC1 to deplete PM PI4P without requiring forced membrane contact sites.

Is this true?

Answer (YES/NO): YES